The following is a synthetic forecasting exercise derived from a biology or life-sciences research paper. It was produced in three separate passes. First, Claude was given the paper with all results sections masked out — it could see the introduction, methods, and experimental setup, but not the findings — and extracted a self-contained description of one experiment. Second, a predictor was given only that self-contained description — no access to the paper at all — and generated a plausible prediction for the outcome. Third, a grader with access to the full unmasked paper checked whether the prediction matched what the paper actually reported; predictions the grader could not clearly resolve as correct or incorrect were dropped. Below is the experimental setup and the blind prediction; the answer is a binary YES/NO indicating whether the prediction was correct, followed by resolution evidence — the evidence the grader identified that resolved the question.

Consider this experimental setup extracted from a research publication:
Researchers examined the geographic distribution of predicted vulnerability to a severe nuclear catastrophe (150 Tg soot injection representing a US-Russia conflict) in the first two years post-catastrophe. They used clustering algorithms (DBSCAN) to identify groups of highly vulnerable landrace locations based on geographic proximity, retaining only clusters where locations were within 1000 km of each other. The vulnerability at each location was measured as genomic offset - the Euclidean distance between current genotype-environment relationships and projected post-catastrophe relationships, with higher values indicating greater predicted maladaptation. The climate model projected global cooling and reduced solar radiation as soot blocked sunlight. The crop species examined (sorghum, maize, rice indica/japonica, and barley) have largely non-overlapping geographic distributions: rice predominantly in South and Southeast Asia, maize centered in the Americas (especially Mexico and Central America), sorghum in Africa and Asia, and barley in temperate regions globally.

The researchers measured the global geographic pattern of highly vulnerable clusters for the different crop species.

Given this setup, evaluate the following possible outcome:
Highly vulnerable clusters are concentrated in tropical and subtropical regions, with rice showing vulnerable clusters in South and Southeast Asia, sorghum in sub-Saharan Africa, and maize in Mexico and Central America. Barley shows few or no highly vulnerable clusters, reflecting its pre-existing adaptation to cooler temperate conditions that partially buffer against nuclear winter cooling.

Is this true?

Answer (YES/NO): NO